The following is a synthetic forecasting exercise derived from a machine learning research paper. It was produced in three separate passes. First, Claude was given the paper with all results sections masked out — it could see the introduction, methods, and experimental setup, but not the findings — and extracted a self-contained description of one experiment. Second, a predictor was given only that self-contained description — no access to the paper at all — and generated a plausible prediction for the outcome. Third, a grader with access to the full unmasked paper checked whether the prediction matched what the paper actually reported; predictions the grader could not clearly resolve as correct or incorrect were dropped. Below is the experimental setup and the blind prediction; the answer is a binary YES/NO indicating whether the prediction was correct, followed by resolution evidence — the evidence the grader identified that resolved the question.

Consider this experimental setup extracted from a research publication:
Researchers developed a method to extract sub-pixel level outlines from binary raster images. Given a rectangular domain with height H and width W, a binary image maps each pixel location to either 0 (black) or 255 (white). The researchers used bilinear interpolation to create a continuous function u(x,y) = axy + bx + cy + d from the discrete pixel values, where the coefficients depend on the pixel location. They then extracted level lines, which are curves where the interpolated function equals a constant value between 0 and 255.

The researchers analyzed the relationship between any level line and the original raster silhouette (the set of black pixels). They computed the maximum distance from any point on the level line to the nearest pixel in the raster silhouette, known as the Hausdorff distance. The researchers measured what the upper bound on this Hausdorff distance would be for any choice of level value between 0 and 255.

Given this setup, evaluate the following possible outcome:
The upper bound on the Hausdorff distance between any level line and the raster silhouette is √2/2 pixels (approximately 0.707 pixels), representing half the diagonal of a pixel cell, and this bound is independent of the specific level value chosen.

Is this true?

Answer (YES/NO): NO